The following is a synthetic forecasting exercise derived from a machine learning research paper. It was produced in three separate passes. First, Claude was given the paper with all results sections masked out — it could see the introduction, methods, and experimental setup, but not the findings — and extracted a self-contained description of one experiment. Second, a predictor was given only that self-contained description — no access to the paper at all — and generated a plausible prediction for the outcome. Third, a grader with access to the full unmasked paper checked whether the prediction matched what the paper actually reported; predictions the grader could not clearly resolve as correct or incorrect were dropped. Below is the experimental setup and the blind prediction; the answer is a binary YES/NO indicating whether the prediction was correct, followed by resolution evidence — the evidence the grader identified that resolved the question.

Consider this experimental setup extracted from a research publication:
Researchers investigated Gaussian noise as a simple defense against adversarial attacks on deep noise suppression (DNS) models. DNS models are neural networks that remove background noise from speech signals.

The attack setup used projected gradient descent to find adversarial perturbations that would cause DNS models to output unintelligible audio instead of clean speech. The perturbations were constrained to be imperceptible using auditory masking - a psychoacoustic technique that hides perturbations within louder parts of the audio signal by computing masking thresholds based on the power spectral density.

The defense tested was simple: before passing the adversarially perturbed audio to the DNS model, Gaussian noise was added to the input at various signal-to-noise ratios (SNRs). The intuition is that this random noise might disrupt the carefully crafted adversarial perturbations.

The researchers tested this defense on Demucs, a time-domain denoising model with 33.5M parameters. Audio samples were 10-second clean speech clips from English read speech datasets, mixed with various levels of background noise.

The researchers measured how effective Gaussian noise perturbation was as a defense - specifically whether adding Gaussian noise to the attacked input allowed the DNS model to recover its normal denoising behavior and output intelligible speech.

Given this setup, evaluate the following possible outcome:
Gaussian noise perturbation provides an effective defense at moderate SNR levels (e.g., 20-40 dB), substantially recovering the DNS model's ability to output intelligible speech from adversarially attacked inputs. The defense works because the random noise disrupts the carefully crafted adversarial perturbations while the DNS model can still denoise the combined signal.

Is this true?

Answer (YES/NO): NO